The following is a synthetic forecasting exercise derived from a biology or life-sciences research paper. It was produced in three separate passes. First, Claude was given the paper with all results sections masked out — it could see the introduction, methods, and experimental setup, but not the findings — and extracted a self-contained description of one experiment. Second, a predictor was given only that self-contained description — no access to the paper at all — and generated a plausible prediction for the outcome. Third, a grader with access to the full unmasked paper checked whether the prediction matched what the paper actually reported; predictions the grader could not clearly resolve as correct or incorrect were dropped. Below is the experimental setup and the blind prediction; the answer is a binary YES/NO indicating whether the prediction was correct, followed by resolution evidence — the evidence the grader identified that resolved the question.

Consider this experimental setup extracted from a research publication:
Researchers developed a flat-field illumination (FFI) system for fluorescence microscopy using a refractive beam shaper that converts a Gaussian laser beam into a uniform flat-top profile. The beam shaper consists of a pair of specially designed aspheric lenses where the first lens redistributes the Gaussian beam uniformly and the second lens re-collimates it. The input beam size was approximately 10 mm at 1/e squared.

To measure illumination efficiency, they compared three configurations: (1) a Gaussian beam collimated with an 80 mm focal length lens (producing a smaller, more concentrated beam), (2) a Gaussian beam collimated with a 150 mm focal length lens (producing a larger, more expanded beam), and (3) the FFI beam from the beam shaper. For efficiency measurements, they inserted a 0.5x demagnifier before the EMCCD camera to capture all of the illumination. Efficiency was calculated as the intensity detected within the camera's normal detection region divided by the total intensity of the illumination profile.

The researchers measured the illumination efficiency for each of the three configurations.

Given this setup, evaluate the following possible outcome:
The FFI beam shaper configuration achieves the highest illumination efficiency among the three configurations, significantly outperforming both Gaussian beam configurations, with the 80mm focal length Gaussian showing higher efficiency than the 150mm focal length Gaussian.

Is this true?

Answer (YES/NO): NO